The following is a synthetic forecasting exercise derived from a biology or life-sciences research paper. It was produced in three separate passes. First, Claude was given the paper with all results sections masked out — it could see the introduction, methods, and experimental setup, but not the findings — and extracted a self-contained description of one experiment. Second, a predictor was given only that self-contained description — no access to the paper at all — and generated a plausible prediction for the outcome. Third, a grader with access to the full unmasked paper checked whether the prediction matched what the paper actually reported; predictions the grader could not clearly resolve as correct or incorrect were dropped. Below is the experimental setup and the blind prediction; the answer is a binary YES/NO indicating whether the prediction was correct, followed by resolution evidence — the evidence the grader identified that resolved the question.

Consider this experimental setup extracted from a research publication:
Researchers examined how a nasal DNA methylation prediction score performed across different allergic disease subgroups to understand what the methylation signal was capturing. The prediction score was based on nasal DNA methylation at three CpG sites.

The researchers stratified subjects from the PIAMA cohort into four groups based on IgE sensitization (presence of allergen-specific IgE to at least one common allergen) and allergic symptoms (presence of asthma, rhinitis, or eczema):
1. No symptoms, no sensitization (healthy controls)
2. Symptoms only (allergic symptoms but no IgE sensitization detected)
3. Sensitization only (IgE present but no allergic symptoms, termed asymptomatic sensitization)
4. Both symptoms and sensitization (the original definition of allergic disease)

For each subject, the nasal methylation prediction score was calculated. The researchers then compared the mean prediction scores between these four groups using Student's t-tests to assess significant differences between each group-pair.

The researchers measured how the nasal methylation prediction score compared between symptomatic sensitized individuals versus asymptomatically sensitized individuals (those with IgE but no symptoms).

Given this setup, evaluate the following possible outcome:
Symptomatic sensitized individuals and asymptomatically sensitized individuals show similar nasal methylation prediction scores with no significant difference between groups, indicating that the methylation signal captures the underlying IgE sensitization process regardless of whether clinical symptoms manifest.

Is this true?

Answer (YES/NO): NO